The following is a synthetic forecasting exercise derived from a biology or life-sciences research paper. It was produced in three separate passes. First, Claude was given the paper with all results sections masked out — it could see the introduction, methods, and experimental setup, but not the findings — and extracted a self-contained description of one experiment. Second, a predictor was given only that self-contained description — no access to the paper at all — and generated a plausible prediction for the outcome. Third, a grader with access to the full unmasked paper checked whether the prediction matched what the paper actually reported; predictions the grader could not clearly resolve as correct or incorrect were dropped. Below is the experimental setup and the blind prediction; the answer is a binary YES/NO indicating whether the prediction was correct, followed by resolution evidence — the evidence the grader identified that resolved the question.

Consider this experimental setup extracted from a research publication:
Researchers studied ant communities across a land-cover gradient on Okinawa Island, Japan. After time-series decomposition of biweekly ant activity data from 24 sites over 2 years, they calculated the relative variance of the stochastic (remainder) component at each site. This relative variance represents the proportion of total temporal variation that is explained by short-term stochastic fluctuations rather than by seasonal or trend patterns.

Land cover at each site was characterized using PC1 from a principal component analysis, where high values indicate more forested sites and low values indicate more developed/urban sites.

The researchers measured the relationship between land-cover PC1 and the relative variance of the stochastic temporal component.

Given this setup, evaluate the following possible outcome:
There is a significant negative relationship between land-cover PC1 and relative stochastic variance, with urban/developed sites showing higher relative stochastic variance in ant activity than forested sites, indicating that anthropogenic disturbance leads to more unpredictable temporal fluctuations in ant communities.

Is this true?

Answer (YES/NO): YES